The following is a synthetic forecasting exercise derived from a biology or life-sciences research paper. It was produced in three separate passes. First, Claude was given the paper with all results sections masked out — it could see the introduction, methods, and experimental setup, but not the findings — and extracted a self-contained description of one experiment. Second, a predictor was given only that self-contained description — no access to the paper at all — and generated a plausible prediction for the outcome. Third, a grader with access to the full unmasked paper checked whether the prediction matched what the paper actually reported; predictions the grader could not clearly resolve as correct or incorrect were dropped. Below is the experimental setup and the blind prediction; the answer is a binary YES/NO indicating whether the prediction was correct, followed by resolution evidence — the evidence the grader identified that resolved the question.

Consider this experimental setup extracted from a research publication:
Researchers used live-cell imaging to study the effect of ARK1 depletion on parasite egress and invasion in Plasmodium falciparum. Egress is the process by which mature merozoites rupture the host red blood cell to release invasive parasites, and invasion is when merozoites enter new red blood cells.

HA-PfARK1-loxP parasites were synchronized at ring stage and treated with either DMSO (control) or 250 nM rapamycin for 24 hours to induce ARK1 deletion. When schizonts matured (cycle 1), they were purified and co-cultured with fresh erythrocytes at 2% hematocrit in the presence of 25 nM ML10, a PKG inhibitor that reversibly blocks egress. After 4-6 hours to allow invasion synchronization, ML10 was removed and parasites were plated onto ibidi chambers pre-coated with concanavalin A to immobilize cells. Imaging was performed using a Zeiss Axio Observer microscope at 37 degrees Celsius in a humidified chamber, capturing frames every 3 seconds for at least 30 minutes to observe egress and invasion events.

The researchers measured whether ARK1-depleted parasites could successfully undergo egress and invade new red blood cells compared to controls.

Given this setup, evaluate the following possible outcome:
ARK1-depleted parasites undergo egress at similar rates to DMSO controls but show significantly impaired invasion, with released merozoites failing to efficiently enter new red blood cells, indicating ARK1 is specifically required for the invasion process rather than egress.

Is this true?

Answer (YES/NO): NO